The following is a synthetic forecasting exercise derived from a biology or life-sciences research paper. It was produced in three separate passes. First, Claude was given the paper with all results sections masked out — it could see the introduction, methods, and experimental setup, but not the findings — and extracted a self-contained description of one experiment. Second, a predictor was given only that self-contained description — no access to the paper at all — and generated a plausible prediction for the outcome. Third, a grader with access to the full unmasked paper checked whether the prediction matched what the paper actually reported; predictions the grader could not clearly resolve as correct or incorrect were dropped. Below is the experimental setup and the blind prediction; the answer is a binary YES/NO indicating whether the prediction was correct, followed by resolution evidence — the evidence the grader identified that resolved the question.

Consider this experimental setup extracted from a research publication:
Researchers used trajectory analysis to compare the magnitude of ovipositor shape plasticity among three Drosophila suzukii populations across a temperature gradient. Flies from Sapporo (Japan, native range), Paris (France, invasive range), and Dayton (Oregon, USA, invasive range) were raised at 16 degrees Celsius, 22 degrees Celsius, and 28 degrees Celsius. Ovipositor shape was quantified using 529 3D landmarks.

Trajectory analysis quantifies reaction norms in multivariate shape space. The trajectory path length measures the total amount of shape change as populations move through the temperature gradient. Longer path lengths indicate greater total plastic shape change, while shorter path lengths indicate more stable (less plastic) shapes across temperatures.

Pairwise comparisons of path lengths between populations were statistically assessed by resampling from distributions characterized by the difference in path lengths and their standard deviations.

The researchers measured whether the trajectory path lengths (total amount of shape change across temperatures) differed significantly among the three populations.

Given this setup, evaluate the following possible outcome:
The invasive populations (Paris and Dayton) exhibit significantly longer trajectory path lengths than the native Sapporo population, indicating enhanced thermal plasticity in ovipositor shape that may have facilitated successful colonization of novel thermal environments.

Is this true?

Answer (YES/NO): NO